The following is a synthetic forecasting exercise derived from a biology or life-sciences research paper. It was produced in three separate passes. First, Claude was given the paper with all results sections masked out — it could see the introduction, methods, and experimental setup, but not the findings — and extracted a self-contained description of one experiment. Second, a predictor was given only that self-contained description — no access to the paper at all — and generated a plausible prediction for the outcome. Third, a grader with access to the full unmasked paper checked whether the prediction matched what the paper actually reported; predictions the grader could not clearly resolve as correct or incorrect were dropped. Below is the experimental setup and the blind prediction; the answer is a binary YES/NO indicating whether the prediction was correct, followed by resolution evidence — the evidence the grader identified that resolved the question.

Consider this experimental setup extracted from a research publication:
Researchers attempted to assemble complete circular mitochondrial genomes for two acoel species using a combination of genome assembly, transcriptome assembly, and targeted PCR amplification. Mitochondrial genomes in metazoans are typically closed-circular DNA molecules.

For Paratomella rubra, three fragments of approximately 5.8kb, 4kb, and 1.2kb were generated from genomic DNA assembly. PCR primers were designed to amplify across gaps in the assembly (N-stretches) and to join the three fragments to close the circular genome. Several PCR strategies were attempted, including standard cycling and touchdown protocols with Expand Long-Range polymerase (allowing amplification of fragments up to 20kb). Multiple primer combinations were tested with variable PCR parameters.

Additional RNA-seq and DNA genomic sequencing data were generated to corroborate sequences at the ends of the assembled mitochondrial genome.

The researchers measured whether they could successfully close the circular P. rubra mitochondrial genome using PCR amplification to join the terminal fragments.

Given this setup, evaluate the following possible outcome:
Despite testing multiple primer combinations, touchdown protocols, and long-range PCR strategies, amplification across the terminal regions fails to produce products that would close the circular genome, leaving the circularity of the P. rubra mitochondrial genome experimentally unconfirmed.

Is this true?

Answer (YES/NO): YES